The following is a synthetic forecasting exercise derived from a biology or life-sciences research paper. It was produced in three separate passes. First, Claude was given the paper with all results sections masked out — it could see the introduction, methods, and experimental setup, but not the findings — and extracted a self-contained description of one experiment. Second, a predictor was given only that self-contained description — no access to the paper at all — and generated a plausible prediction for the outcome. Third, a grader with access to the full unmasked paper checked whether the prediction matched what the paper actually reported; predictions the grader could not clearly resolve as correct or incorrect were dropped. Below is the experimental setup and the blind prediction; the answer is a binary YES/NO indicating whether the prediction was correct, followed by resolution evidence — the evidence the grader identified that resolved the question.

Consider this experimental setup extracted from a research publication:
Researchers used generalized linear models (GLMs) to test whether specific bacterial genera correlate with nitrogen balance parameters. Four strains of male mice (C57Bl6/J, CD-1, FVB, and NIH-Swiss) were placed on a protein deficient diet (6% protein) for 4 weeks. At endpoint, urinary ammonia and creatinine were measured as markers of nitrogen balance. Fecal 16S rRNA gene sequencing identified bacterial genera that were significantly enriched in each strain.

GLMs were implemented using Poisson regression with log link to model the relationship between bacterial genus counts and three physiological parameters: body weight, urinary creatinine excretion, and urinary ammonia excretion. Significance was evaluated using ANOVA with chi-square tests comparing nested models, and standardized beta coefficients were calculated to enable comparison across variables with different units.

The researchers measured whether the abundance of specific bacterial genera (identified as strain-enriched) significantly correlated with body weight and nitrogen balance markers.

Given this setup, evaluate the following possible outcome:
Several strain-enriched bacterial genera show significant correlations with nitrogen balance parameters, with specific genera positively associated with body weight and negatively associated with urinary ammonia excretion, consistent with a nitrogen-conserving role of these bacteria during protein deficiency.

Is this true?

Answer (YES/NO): YES